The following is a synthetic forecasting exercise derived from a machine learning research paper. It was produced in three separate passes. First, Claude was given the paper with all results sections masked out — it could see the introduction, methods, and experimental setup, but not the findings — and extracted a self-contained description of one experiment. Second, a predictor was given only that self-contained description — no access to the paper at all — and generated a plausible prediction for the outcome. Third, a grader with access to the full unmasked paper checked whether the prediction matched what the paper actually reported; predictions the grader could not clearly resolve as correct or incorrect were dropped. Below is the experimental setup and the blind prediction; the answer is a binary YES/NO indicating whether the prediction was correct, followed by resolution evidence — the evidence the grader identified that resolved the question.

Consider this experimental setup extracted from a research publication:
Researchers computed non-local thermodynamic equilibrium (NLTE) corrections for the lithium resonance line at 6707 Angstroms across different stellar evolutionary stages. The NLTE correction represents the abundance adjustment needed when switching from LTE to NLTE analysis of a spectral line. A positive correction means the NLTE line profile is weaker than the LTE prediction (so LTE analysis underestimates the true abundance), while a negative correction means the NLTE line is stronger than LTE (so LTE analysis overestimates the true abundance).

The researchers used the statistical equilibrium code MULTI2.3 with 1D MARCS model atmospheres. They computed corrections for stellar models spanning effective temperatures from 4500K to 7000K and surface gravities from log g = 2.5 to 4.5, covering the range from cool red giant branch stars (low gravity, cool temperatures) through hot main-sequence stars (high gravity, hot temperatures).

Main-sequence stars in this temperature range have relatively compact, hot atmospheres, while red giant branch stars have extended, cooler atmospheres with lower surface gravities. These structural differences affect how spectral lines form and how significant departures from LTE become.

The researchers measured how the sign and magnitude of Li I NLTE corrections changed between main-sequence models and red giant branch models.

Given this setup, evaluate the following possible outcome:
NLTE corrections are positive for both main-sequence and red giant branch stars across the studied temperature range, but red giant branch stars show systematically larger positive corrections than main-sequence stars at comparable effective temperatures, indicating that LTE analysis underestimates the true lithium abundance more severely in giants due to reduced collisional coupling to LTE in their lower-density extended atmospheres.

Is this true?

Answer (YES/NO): NO